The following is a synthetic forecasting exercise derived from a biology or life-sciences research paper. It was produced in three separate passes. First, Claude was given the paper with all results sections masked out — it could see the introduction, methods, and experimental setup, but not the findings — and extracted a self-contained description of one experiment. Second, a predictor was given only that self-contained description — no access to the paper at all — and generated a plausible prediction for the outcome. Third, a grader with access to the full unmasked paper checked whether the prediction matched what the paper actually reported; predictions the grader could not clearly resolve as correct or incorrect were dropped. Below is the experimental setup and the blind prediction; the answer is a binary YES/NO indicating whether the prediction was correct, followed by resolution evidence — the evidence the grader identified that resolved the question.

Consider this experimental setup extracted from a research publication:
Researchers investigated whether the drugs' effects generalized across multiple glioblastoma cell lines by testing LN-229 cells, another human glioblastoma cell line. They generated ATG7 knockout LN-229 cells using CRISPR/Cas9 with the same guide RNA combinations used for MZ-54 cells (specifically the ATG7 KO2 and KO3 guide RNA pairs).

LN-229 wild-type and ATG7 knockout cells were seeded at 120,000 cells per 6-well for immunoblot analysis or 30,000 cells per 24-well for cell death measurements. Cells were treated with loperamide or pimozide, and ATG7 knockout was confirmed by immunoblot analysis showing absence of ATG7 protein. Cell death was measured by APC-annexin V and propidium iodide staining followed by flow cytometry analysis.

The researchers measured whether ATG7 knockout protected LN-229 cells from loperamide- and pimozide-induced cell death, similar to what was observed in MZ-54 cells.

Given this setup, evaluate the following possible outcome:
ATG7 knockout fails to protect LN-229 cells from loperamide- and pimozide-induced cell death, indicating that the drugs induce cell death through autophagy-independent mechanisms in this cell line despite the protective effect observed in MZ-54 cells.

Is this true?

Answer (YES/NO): NO